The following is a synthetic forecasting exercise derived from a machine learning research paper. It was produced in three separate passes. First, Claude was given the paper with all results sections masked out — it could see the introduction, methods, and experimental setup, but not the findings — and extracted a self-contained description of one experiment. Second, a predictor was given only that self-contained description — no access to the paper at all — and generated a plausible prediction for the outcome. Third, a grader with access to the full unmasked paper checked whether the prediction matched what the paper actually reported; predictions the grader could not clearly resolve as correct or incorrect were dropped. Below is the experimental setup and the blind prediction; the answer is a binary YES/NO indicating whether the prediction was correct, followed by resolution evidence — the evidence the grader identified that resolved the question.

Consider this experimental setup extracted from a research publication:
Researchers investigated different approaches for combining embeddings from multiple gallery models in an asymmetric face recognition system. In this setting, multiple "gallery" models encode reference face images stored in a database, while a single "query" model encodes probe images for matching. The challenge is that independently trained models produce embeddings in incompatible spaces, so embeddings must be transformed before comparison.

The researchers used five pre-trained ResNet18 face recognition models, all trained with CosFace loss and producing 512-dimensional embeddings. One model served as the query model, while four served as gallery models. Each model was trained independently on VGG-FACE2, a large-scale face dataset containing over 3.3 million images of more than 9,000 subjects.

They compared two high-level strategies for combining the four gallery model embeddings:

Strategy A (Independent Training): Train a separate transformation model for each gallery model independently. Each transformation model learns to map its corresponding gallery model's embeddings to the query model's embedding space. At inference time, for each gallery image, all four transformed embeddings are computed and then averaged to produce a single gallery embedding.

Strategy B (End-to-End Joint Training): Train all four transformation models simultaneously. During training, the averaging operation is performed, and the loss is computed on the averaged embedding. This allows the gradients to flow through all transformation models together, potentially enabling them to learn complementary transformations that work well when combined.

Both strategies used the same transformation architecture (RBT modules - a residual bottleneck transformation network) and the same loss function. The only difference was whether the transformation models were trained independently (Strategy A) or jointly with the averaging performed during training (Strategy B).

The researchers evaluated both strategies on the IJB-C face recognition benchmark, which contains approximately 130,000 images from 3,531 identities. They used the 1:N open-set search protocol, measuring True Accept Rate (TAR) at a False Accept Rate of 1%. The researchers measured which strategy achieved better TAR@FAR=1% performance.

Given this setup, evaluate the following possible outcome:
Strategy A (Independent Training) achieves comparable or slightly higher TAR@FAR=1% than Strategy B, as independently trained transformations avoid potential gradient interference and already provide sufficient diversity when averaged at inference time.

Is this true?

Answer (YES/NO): NO